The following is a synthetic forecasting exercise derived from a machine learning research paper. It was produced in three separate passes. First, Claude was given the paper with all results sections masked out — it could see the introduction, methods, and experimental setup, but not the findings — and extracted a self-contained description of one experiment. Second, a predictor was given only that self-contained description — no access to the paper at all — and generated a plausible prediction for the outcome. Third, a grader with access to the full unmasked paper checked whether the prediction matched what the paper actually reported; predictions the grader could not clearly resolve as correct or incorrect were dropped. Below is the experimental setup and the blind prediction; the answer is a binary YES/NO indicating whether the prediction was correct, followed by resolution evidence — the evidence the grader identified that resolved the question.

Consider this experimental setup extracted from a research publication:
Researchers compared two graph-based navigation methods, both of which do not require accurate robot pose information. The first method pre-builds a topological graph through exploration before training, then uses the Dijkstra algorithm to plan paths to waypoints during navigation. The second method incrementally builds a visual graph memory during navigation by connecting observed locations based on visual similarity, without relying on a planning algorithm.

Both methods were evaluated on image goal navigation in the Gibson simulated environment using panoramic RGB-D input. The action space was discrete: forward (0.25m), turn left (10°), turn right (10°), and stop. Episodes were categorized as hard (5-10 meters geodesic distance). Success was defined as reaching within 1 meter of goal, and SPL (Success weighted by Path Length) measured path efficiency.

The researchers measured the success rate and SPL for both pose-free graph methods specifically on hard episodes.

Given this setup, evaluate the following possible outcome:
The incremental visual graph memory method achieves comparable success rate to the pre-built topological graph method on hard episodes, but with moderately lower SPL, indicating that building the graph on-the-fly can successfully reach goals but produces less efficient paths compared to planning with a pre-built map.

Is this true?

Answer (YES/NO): NO